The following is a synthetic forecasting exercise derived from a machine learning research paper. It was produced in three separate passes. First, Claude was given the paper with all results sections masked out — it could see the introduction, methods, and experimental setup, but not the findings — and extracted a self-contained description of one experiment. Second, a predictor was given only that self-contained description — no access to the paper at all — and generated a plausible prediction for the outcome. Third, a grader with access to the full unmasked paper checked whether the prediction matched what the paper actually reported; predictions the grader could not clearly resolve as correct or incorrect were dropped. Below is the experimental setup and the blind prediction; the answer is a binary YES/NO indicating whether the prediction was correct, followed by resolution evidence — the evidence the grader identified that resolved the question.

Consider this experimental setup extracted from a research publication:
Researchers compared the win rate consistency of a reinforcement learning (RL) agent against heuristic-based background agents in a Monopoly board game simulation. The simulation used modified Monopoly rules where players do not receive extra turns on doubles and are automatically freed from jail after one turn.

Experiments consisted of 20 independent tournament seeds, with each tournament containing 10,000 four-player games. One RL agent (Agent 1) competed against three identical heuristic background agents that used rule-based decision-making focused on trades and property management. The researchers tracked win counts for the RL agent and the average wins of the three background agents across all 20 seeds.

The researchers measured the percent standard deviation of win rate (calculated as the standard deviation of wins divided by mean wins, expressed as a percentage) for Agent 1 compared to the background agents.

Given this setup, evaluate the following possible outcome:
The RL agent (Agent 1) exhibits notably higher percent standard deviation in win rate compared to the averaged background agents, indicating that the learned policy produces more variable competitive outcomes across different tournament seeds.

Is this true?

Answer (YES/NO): NO